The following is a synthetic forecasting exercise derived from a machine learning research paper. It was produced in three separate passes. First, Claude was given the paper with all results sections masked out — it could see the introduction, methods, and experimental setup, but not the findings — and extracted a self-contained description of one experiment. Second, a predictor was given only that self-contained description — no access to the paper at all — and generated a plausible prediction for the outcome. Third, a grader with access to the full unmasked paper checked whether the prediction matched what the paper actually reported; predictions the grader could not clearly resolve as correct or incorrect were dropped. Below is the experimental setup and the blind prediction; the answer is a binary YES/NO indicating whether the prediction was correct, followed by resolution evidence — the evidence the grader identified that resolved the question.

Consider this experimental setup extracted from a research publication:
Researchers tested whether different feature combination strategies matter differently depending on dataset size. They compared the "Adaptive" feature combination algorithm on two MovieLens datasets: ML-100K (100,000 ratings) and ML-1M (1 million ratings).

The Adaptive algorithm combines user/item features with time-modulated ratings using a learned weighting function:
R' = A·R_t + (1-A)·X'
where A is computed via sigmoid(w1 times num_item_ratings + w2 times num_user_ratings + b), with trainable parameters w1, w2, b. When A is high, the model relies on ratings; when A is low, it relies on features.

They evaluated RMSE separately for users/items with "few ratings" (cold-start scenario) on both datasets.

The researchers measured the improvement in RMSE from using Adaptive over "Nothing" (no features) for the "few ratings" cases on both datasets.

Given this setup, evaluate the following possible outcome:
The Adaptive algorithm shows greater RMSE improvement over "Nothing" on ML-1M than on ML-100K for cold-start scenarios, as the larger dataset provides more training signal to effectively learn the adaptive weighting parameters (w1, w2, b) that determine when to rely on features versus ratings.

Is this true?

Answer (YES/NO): NO